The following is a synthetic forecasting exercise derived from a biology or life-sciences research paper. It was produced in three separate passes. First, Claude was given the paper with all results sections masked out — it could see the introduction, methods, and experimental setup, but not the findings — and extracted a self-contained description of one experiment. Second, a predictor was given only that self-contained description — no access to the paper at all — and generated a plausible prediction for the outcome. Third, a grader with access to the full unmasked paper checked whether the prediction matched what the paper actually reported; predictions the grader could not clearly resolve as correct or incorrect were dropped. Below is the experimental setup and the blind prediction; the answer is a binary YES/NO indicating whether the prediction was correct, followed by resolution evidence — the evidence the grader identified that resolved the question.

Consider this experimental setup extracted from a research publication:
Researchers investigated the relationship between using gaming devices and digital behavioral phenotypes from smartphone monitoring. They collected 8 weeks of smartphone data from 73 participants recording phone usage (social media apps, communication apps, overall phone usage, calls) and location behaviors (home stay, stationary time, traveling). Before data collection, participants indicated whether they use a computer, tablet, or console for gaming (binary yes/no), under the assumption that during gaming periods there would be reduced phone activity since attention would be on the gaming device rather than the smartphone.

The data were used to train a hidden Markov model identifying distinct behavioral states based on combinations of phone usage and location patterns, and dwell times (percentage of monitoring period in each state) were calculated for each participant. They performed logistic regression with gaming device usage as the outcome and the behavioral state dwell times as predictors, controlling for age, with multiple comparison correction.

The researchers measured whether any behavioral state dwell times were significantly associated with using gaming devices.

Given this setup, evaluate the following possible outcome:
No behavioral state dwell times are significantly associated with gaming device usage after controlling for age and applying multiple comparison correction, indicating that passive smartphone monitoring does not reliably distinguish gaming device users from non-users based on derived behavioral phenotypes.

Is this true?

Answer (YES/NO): YES